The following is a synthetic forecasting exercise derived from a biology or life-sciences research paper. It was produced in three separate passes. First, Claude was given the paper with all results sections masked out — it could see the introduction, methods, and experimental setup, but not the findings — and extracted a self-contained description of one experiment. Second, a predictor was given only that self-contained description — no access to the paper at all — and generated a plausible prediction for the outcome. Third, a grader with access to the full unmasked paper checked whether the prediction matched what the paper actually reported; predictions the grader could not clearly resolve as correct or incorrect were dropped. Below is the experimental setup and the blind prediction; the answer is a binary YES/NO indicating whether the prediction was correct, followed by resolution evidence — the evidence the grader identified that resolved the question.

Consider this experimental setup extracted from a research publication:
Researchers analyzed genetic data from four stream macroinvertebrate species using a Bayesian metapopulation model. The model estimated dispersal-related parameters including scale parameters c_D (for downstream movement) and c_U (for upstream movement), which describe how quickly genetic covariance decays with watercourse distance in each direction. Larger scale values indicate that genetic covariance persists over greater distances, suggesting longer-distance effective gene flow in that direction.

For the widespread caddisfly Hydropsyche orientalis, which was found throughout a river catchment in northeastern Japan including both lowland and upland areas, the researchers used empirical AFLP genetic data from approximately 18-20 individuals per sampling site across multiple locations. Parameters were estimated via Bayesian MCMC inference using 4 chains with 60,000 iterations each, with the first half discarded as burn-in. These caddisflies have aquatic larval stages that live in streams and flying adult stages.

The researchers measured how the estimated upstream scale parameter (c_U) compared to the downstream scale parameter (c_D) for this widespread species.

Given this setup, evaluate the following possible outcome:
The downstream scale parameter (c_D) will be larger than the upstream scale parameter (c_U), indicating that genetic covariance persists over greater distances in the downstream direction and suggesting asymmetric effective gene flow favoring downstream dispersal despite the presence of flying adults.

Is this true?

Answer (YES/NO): NO